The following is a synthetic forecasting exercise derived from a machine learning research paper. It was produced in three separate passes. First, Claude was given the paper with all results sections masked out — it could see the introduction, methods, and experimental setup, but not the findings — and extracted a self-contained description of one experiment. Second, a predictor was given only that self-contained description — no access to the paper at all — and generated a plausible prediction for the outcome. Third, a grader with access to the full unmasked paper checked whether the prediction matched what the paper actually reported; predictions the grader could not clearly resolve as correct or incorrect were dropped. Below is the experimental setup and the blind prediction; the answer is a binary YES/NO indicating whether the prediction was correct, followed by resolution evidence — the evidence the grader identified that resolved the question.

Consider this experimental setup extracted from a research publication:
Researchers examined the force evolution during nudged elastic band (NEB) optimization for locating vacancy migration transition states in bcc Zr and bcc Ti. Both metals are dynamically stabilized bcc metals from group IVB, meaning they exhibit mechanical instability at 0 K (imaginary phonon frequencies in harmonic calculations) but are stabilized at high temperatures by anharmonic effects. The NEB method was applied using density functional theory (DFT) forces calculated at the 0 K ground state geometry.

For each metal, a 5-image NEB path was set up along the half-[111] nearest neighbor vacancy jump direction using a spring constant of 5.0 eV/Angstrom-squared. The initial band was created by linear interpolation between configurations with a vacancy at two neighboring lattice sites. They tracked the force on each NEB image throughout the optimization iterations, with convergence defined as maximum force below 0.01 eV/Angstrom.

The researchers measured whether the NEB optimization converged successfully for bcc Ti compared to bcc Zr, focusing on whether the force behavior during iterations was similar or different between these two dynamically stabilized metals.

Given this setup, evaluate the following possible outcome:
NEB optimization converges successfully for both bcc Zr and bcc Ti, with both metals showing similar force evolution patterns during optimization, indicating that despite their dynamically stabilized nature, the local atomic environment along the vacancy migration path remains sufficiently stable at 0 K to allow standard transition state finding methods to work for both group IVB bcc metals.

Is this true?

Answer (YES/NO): NO